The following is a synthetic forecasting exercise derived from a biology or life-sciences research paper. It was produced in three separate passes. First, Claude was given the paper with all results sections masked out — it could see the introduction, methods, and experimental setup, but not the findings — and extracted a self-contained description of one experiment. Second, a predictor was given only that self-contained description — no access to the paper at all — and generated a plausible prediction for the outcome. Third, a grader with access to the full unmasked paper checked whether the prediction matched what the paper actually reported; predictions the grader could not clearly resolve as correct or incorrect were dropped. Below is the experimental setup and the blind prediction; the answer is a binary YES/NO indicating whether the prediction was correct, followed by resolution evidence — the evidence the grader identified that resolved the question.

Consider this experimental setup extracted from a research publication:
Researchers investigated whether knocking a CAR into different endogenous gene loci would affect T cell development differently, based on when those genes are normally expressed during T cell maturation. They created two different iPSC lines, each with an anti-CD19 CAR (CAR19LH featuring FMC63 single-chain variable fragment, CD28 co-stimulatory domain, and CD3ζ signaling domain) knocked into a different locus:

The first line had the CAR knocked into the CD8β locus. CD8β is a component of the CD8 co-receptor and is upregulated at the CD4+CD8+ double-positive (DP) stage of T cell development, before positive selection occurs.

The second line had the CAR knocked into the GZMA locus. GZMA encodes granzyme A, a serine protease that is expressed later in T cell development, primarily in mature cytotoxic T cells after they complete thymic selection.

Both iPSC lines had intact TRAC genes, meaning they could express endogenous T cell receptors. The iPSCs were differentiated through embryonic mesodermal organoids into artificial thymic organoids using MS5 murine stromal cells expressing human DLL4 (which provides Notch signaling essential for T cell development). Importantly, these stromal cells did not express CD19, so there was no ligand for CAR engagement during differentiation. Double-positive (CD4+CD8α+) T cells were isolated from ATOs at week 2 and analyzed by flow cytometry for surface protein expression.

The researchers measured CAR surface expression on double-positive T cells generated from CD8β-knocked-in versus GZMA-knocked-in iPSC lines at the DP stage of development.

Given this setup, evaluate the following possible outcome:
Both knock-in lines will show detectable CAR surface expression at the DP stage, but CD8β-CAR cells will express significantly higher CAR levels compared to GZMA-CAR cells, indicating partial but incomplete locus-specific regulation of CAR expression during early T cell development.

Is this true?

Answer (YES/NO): NO